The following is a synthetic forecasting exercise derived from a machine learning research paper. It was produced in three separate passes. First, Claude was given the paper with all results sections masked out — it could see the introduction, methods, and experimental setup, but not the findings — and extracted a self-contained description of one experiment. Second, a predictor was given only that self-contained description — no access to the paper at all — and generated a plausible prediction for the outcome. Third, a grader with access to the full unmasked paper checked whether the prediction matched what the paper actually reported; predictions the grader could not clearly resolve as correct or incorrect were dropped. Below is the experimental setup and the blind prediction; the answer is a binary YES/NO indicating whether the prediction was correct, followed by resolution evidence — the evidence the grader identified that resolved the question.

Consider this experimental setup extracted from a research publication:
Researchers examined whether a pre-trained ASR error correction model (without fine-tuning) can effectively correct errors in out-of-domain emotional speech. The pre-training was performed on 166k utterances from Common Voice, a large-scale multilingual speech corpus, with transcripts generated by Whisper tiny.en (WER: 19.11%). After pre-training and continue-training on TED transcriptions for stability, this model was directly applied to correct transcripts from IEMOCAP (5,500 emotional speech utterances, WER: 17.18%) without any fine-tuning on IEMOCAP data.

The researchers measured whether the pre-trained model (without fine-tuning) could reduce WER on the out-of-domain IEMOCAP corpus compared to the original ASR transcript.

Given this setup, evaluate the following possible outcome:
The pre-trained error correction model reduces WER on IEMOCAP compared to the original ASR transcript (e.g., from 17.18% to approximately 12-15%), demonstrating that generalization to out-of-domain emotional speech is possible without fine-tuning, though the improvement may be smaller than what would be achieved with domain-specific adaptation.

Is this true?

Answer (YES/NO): NO